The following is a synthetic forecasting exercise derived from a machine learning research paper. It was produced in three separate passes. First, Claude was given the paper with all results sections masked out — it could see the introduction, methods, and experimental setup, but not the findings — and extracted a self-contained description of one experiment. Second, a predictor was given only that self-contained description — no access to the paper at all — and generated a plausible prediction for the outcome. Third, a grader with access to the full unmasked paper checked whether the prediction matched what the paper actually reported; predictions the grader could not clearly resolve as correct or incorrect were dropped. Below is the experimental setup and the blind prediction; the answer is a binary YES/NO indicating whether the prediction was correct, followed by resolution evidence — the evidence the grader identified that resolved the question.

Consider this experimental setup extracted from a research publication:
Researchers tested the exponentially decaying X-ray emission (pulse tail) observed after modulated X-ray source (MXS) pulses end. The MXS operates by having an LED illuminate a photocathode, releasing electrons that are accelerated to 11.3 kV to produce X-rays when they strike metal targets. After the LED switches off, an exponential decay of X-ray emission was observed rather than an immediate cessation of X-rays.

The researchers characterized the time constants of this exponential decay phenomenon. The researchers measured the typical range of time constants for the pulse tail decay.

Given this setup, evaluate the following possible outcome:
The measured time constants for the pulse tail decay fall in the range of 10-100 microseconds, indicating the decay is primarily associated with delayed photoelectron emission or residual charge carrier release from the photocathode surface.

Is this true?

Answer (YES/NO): NO